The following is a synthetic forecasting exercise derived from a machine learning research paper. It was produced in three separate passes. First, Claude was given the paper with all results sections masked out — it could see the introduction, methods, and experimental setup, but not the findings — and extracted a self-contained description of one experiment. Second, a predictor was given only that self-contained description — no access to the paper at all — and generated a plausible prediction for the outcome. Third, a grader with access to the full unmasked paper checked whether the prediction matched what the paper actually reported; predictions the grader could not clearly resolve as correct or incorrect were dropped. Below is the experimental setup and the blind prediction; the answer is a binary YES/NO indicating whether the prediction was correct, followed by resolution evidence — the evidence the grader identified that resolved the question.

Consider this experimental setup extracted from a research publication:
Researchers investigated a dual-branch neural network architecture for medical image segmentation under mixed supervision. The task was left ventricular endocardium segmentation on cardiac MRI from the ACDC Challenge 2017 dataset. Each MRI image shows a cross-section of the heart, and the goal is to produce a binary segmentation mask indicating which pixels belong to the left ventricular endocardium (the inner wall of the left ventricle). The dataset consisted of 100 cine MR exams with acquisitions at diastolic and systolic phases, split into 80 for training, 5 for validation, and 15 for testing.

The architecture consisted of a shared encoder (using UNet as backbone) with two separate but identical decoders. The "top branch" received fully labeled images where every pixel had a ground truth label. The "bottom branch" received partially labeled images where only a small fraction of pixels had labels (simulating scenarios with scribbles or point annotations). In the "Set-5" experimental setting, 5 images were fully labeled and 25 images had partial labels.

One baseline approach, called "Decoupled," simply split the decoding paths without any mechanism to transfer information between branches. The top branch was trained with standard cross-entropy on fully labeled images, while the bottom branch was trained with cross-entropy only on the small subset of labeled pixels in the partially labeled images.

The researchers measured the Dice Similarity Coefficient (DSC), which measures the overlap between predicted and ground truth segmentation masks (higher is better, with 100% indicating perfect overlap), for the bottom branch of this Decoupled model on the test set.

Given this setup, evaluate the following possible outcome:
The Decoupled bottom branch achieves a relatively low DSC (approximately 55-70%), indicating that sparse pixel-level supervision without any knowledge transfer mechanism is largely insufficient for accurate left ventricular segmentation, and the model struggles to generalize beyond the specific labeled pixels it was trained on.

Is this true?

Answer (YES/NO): NO